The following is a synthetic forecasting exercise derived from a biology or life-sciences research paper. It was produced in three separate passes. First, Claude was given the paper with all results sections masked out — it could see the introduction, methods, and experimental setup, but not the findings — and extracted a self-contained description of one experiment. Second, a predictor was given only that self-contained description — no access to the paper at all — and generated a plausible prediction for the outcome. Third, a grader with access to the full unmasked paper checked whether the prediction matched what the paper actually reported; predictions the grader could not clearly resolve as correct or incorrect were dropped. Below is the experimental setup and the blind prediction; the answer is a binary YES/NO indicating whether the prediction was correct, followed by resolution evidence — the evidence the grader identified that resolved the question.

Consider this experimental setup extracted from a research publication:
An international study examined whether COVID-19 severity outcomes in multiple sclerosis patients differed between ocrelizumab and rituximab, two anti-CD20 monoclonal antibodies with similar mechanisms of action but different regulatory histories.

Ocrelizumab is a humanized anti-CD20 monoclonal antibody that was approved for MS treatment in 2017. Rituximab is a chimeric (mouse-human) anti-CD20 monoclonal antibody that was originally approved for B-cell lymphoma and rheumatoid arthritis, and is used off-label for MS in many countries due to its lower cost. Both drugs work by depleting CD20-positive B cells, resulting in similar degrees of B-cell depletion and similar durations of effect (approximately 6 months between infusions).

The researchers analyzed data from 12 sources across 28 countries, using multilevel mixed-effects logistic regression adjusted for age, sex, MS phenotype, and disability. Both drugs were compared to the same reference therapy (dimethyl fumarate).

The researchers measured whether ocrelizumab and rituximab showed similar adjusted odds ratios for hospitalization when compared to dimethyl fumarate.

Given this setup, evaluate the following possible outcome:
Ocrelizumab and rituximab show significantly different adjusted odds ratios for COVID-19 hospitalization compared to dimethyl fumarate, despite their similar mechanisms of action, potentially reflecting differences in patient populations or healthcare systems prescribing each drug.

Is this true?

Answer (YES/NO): NO